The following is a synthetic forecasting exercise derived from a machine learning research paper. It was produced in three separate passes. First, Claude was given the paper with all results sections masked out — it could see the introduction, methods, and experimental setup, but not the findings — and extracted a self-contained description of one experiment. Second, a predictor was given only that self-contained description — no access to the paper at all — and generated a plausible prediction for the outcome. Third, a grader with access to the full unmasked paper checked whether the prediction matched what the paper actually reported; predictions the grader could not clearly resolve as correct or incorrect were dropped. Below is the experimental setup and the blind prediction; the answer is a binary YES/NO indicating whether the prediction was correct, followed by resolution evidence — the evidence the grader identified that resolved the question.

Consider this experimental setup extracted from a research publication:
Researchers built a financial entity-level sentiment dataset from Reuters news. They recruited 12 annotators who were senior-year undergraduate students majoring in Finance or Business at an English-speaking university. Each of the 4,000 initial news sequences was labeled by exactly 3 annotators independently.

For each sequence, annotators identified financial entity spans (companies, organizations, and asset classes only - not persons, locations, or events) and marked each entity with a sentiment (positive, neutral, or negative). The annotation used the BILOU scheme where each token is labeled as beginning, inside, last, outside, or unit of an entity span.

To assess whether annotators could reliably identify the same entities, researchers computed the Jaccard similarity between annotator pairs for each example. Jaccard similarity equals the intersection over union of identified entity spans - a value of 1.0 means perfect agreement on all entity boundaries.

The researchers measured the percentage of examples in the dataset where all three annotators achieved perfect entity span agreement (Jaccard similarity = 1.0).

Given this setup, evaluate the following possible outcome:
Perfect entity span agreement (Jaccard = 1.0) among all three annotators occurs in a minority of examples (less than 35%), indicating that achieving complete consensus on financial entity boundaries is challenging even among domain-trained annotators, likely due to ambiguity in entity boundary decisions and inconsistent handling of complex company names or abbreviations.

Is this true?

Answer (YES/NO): NO